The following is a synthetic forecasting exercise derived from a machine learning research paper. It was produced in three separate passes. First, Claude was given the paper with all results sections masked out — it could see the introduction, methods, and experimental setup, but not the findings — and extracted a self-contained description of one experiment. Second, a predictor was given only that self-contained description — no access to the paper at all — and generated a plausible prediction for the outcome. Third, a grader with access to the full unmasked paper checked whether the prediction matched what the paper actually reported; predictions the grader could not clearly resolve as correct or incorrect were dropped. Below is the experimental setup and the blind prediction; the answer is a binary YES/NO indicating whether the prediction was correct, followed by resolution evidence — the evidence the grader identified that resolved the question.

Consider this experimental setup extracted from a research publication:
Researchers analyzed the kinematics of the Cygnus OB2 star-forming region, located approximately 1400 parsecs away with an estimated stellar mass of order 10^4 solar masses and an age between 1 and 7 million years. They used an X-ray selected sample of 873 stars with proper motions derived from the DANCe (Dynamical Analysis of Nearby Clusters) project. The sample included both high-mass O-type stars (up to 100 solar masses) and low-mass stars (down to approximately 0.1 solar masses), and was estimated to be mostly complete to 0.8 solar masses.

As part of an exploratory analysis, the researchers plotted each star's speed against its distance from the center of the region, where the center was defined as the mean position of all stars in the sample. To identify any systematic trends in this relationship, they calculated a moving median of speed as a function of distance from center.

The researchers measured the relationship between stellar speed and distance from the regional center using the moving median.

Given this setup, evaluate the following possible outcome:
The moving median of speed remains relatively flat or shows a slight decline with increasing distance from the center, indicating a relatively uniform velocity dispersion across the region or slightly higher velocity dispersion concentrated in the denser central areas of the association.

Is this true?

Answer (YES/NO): YES